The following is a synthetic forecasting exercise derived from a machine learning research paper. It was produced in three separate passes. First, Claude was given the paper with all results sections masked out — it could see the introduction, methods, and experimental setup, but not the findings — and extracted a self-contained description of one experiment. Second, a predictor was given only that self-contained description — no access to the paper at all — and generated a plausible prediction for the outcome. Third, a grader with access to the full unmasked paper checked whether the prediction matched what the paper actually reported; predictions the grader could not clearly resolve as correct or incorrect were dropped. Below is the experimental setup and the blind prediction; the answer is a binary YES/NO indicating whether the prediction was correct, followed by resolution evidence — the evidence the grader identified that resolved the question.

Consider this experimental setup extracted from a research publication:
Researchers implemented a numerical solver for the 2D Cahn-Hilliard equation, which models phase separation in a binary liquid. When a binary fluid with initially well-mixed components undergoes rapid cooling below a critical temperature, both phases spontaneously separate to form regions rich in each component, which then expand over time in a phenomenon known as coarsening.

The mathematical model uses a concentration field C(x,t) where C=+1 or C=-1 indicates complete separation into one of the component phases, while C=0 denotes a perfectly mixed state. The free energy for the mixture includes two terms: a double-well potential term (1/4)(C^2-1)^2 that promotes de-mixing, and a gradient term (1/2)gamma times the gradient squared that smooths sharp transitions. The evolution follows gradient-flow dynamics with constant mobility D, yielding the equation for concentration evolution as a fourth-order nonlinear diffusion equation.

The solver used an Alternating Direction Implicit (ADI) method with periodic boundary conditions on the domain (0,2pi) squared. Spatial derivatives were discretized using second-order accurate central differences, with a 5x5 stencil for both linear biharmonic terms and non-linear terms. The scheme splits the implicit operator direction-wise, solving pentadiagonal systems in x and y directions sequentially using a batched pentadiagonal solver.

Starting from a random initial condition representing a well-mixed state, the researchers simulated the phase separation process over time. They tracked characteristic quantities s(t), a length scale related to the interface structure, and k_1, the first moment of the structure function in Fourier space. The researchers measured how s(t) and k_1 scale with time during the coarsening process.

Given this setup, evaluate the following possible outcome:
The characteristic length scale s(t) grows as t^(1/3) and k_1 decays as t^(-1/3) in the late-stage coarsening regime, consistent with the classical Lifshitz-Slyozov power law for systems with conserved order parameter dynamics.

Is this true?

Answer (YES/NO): YES